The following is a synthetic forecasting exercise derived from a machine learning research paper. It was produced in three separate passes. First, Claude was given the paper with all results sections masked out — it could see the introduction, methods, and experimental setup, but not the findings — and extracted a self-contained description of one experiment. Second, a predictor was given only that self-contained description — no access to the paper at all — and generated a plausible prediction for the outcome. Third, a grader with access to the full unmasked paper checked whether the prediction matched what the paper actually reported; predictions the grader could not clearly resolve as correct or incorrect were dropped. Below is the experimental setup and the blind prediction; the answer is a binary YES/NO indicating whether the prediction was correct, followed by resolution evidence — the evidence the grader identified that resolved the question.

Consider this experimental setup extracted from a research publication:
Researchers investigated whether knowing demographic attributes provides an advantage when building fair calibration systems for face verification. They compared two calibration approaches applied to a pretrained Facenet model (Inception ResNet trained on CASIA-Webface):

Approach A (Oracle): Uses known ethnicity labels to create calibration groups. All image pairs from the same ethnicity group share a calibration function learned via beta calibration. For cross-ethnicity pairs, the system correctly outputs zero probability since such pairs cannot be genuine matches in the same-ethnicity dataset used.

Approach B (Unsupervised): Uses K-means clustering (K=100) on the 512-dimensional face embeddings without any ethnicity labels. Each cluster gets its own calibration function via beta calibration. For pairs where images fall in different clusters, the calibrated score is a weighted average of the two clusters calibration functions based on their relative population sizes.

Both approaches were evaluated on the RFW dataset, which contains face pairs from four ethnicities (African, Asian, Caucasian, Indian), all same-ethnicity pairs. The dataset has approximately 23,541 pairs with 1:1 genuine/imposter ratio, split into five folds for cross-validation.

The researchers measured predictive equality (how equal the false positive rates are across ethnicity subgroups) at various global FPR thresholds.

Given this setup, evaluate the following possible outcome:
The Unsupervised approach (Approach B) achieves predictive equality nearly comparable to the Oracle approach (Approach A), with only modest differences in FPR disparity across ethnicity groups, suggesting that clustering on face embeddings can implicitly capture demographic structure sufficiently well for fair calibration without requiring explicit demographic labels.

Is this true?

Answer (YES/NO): NO